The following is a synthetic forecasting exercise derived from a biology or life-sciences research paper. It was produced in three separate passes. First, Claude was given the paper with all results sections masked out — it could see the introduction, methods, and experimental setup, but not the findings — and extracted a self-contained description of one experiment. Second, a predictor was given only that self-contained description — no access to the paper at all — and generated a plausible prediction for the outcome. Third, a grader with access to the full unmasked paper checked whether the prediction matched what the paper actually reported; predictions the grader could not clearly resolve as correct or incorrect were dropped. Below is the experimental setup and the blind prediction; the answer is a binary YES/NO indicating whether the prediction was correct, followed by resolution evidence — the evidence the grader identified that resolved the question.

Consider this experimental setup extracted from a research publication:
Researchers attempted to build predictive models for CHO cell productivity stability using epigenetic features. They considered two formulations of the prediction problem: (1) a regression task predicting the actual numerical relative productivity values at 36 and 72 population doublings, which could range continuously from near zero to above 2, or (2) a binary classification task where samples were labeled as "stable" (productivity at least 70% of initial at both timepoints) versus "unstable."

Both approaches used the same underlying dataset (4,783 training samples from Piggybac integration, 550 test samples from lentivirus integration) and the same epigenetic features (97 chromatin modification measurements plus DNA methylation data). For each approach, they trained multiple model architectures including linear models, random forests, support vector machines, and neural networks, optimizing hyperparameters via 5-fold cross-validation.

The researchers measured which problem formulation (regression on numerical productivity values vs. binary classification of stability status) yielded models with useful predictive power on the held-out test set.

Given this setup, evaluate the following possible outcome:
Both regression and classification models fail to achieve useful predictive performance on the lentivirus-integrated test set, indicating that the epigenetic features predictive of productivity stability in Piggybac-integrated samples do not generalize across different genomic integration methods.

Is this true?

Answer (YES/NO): NO